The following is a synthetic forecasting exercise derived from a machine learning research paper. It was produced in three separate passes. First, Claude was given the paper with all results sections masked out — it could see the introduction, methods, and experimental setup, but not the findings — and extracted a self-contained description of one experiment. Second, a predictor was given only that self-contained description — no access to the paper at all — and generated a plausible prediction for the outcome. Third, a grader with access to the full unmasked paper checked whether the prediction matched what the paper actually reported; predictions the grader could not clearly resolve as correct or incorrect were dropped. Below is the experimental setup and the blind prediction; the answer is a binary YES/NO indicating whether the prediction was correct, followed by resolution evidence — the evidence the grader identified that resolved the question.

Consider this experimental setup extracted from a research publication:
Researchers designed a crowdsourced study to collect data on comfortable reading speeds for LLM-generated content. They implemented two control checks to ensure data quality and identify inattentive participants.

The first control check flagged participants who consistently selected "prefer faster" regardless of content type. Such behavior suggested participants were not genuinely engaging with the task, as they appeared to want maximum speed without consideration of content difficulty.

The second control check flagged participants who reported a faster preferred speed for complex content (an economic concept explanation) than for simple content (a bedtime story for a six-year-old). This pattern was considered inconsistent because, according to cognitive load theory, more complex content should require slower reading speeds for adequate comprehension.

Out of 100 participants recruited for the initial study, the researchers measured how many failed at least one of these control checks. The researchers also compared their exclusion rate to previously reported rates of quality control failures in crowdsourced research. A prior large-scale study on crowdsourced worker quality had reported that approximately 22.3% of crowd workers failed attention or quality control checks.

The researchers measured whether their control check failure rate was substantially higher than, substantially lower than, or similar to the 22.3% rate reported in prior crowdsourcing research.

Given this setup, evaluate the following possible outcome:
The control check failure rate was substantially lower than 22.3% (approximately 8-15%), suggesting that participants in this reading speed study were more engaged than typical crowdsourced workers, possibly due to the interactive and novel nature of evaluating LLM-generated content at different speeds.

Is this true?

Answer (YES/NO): NO